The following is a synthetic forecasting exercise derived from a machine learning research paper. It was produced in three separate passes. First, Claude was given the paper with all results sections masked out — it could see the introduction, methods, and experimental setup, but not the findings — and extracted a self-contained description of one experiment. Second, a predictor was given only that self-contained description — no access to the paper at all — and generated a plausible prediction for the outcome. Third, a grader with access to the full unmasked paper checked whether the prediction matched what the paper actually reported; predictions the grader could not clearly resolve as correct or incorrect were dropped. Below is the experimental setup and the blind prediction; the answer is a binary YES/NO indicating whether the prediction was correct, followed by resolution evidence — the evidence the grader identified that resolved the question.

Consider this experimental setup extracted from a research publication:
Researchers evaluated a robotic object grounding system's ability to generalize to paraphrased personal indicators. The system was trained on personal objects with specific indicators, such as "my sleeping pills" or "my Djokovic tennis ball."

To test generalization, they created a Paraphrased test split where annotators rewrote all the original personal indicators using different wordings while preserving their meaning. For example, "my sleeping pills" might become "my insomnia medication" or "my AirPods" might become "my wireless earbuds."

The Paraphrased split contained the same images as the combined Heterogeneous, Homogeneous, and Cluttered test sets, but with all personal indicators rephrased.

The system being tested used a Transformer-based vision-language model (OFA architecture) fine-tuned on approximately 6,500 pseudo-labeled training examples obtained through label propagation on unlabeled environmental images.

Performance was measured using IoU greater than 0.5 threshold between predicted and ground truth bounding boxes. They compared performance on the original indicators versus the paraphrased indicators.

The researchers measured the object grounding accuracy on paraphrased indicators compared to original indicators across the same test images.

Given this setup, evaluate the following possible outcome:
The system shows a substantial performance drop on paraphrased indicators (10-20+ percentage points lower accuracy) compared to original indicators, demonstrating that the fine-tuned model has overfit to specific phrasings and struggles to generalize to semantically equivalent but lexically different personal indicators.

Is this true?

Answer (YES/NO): NO